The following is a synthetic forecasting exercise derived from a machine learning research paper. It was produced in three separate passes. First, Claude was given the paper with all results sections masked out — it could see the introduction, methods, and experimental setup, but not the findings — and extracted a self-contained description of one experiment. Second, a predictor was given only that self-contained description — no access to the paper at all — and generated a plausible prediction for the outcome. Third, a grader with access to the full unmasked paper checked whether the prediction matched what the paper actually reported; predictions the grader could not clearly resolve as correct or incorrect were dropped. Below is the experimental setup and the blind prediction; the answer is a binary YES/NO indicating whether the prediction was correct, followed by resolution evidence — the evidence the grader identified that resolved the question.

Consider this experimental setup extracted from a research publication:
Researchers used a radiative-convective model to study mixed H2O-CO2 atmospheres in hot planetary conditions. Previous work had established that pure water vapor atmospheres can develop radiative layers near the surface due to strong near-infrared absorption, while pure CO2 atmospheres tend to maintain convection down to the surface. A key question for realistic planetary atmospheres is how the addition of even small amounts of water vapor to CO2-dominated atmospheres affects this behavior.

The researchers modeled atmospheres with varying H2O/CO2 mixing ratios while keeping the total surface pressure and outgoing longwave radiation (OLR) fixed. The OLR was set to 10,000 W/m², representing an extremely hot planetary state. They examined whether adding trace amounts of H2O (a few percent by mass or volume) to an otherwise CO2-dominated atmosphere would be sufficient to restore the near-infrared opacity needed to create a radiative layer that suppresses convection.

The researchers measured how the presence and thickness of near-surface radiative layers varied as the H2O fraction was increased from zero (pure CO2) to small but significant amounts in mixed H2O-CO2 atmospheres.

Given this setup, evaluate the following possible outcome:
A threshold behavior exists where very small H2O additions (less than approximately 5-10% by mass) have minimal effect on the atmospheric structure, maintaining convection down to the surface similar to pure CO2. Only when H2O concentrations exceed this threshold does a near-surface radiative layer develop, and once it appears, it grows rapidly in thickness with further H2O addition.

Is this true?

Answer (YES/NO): NO